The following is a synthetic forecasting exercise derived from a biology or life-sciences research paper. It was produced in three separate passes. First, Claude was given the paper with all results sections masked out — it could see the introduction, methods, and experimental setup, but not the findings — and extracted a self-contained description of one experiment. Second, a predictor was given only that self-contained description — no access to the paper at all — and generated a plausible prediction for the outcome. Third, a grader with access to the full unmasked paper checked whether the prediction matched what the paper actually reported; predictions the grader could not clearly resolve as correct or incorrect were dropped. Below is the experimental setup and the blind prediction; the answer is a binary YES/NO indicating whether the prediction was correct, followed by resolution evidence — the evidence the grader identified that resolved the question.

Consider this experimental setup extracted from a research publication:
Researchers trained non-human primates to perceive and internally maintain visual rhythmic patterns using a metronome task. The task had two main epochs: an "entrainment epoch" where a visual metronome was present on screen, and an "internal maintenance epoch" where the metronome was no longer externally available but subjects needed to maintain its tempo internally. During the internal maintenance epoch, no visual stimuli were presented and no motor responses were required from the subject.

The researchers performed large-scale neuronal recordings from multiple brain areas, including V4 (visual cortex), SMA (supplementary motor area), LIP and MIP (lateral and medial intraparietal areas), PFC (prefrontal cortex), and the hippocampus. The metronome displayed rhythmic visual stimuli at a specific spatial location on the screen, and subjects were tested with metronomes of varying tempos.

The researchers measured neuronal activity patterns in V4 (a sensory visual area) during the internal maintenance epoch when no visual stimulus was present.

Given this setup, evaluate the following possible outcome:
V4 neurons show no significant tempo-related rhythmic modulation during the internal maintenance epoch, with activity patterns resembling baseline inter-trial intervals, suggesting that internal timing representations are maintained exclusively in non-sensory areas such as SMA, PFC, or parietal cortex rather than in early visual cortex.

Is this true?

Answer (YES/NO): NO